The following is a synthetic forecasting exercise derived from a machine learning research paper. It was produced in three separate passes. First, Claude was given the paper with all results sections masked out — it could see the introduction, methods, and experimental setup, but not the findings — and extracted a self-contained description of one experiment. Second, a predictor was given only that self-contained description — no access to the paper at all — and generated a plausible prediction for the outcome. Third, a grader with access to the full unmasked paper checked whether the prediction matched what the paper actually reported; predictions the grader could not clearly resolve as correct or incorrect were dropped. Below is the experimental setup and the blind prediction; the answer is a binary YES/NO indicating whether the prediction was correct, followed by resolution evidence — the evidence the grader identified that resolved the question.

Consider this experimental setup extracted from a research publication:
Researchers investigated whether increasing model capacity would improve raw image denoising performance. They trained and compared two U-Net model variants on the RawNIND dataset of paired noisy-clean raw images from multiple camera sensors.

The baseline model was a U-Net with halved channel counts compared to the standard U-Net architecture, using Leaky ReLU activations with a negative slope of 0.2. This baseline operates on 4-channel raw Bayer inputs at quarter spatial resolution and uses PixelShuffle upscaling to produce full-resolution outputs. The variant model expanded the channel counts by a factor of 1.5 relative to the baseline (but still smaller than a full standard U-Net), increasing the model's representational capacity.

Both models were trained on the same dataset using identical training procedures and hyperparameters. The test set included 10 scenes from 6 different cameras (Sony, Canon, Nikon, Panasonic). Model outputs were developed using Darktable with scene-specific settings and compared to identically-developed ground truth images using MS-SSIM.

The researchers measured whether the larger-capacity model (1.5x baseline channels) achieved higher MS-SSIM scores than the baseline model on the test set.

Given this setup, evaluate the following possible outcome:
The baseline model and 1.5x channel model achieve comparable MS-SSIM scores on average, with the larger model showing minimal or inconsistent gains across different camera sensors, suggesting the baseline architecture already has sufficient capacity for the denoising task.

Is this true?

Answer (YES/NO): NO